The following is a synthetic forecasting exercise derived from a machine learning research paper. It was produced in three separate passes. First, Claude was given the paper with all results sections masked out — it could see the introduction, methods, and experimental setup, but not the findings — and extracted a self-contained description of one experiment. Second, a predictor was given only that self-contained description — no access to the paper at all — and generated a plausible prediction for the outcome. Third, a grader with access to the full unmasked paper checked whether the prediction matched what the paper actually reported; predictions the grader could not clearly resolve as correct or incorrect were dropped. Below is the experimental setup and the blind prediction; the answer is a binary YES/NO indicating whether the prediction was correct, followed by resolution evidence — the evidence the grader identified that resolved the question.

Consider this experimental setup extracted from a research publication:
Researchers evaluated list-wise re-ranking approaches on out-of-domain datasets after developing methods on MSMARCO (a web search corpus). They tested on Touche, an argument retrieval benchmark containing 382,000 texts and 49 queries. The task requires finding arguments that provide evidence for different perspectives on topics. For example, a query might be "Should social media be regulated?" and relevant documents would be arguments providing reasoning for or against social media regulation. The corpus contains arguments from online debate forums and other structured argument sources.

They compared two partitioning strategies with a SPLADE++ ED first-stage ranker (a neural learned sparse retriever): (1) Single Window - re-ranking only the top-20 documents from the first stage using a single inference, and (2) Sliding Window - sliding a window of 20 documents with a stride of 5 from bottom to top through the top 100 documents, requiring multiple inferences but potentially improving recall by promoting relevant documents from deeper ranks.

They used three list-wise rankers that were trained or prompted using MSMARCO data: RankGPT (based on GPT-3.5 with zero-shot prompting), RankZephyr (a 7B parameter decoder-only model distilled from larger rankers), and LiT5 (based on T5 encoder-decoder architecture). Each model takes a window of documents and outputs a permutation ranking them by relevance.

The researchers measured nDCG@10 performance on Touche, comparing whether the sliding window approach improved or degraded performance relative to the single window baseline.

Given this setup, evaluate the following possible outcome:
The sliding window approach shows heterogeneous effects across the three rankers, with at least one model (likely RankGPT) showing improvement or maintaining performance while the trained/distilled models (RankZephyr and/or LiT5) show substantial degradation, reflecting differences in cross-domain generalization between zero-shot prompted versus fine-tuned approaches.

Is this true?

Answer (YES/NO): NO